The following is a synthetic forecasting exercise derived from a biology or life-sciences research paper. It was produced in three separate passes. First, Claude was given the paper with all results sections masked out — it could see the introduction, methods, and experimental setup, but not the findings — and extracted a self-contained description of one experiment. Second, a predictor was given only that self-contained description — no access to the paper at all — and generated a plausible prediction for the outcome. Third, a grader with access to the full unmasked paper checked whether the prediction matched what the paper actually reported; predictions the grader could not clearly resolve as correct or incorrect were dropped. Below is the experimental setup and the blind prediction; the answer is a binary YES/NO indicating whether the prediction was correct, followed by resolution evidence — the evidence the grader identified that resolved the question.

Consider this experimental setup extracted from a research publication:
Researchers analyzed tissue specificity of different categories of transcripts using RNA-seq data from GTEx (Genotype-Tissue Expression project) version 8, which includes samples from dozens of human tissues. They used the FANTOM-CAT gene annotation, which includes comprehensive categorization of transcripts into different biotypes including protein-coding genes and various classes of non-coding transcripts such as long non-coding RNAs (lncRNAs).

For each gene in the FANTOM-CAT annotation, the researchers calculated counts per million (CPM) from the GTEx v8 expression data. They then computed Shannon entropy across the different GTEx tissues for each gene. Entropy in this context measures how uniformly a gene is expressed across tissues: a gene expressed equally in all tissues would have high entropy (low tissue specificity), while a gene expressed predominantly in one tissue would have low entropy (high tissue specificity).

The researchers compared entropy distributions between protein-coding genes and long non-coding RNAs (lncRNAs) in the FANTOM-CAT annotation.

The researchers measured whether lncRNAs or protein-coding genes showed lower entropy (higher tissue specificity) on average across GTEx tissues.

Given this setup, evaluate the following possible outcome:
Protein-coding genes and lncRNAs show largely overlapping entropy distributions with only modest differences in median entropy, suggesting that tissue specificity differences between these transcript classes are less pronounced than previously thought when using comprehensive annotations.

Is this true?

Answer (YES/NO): NO